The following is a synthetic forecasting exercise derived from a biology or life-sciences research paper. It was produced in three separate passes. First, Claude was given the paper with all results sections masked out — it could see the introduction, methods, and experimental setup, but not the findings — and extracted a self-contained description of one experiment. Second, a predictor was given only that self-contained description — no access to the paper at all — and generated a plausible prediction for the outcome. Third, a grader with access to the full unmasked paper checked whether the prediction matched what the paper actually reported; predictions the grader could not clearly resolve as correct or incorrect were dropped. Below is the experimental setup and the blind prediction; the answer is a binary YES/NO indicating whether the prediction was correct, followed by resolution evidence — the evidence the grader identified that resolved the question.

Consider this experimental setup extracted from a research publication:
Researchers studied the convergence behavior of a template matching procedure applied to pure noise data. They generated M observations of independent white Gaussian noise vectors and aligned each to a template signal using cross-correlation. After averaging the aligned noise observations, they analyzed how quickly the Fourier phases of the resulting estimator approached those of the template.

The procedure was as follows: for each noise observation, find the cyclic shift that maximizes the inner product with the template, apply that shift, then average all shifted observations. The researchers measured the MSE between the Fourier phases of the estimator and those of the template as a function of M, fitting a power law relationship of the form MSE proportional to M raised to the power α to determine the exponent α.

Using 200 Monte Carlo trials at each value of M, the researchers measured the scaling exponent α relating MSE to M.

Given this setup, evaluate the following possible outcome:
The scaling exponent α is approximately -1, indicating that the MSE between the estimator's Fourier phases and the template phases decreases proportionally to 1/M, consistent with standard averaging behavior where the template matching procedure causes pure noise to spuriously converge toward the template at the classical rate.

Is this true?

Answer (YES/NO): YES